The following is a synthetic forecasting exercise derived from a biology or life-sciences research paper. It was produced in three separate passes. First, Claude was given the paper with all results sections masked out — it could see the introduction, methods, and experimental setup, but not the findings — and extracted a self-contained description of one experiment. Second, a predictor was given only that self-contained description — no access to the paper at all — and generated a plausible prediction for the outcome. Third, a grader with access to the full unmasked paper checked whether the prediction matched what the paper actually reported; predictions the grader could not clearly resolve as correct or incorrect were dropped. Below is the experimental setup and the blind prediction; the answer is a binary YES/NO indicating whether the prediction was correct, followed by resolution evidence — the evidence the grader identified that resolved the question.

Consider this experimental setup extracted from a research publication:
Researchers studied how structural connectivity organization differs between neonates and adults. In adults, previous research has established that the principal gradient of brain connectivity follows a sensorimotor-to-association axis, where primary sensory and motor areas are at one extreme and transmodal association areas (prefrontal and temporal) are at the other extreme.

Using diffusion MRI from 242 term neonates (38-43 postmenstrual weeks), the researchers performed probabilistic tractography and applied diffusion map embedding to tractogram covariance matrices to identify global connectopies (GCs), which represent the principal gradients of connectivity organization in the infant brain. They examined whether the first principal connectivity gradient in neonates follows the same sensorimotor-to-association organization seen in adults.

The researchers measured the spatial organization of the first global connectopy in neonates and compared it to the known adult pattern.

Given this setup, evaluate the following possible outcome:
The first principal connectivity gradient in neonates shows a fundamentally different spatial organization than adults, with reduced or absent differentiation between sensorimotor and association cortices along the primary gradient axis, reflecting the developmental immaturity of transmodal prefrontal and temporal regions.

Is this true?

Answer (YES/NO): NO